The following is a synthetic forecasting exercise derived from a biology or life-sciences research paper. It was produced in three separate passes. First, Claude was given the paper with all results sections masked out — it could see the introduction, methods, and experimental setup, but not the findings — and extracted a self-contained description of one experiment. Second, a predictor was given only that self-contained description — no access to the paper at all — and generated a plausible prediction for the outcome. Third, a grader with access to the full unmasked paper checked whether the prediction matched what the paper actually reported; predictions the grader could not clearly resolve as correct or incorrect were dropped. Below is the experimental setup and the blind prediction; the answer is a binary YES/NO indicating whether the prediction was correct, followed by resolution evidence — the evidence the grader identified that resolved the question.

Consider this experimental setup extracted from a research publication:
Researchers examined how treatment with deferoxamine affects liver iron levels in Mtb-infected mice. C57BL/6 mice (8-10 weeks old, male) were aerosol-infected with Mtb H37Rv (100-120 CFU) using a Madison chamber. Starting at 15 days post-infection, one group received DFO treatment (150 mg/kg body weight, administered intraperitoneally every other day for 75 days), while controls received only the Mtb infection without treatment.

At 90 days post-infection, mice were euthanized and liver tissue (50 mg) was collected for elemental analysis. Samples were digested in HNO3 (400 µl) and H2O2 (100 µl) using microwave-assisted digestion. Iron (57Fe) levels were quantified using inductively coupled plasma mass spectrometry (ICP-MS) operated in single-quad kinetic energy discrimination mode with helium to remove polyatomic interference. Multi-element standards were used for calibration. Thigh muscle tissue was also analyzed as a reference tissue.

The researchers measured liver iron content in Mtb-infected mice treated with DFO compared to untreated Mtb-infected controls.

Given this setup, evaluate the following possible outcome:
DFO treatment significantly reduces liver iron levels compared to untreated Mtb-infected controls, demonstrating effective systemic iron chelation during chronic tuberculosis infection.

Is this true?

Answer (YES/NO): YES